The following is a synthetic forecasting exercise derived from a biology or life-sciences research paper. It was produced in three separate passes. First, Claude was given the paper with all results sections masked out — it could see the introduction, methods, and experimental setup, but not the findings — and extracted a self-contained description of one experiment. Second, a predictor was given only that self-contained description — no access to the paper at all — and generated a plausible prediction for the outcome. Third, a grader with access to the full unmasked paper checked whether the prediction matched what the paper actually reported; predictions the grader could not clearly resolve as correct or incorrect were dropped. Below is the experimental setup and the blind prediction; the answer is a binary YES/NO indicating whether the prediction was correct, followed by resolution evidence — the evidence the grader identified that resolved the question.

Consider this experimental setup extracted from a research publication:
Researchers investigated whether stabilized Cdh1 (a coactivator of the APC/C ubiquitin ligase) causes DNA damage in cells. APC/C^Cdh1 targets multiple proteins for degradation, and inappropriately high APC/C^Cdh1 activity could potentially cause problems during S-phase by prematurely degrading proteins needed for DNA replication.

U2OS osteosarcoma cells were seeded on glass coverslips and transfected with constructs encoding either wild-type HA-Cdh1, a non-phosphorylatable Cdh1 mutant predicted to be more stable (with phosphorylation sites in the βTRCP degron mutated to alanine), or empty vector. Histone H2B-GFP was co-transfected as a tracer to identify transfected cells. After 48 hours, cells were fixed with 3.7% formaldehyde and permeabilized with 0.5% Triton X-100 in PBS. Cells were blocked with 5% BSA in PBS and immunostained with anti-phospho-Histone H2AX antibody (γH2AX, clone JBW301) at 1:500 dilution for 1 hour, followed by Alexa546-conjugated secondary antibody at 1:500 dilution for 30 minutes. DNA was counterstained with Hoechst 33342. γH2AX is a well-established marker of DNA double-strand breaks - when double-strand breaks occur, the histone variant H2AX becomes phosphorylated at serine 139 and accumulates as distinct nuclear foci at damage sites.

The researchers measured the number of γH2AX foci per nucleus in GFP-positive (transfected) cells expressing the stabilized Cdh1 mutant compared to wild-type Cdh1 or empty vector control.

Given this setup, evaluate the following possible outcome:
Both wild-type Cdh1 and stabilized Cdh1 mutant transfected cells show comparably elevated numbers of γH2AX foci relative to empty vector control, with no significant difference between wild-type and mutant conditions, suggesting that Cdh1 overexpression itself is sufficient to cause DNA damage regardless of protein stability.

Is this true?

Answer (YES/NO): NO